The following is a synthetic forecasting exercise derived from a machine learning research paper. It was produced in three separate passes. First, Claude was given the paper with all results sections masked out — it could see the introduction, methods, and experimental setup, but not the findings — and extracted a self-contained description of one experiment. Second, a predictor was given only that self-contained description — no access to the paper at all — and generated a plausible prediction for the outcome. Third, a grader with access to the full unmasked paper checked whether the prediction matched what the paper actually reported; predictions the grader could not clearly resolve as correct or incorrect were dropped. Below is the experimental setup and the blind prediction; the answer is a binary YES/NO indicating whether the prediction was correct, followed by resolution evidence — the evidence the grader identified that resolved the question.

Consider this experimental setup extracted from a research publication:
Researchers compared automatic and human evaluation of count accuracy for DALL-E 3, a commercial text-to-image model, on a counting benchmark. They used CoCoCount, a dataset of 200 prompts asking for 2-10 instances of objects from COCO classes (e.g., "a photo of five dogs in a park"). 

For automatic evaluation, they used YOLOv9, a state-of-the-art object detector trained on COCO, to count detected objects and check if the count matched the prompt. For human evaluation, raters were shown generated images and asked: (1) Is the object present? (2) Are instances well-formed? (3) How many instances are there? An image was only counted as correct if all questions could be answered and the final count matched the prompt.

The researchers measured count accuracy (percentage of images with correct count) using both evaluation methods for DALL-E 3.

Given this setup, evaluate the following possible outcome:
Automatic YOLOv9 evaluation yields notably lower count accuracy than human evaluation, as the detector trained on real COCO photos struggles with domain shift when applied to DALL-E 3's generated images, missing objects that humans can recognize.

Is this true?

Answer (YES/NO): YES